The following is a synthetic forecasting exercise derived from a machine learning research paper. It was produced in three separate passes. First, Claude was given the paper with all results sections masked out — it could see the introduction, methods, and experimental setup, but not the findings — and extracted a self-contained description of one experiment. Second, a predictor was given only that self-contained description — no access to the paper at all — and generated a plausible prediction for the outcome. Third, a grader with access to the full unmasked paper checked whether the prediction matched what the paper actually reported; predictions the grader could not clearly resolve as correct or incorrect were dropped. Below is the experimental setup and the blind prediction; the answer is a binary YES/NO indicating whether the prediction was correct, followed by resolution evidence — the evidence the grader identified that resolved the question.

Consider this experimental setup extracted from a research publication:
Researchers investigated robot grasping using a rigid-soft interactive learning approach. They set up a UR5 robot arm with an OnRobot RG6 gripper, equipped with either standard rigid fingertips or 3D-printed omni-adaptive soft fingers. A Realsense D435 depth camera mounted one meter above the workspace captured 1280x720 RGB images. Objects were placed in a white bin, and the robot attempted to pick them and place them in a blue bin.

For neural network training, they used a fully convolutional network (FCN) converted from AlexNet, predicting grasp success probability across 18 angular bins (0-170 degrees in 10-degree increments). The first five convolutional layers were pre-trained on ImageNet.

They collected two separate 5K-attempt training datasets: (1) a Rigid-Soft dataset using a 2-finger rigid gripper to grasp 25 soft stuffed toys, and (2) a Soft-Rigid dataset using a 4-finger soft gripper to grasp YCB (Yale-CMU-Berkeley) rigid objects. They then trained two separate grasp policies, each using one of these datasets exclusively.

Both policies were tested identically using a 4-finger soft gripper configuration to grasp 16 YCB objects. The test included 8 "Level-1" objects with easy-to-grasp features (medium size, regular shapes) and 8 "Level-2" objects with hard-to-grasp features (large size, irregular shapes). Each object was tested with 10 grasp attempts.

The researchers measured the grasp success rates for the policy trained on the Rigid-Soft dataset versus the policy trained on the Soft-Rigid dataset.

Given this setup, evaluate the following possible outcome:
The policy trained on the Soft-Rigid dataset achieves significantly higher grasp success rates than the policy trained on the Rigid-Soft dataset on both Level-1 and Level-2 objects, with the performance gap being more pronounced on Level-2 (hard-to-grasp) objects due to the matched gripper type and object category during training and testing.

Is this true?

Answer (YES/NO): NO